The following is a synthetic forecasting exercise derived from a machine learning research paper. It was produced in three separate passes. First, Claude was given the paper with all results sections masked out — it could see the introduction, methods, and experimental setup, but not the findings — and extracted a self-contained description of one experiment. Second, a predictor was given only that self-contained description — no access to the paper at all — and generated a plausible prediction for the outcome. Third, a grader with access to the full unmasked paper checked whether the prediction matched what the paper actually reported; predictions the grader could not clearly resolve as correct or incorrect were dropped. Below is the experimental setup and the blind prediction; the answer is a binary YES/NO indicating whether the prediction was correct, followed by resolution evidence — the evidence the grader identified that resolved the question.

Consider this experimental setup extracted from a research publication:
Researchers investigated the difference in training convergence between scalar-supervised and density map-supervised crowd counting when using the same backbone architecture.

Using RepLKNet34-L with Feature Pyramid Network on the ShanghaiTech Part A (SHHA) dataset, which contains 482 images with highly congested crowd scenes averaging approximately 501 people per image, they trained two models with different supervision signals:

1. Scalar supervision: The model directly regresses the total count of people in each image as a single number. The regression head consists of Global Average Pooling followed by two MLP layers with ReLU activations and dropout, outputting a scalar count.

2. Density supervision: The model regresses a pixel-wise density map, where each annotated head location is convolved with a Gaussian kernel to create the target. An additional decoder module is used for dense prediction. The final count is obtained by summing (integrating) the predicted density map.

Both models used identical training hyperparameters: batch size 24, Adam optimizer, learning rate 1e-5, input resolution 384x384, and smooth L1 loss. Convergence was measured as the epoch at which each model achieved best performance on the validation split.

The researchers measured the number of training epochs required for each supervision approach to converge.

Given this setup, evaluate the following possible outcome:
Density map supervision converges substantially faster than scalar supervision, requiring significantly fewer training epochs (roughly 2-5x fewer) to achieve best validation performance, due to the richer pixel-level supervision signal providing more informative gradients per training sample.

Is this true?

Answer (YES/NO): NO